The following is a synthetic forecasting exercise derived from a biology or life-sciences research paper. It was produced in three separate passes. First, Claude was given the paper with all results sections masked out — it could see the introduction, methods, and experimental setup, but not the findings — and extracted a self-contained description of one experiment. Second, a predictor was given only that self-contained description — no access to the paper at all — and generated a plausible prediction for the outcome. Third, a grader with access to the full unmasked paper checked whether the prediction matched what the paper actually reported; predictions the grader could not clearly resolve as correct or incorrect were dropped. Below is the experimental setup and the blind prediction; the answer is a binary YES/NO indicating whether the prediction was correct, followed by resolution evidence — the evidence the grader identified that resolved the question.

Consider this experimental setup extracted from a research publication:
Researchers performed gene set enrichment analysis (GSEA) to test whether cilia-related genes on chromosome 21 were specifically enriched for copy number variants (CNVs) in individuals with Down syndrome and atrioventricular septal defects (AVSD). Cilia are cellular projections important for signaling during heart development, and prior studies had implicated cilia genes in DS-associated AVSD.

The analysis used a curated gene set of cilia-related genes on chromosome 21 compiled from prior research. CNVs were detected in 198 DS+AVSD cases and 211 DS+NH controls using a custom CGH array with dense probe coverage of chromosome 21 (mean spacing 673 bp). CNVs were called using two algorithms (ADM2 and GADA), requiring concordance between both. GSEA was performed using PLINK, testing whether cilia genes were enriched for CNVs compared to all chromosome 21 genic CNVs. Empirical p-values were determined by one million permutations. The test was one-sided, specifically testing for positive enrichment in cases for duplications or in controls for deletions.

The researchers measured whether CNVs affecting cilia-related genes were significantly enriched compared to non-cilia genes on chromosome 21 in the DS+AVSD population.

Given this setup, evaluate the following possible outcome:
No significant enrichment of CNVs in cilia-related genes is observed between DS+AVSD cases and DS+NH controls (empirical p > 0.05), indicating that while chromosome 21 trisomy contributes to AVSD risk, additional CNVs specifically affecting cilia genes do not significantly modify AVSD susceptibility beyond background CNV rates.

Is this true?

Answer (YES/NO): NO